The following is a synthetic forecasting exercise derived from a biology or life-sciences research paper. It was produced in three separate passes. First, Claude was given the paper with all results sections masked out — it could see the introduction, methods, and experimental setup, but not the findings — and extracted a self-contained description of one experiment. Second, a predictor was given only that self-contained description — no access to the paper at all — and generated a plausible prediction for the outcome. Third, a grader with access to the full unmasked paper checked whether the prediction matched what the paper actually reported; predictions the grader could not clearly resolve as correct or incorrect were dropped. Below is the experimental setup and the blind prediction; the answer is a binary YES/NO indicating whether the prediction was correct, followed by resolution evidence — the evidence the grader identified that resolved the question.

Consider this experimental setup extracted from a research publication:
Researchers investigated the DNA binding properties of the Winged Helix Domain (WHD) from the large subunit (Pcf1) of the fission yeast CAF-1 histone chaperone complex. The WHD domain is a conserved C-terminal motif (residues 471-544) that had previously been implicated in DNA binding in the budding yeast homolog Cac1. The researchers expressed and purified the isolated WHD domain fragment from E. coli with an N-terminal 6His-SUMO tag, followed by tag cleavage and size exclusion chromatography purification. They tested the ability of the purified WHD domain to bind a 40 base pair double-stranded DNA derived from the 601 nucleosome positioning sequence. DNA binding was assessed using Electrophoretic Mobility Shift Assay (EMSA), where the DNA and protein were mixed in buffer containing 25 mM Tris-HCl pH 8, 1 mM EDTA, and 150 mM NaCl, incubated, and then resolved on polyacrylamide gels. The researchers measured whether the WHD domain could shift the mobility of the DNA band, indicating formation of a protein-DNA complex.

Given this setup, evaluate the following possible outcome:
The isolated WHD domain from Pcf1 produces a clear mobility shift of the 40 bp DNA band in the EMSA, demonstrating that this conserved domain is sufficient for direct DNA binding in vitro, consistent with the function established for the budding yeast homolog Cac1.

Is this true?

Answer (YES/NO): NO